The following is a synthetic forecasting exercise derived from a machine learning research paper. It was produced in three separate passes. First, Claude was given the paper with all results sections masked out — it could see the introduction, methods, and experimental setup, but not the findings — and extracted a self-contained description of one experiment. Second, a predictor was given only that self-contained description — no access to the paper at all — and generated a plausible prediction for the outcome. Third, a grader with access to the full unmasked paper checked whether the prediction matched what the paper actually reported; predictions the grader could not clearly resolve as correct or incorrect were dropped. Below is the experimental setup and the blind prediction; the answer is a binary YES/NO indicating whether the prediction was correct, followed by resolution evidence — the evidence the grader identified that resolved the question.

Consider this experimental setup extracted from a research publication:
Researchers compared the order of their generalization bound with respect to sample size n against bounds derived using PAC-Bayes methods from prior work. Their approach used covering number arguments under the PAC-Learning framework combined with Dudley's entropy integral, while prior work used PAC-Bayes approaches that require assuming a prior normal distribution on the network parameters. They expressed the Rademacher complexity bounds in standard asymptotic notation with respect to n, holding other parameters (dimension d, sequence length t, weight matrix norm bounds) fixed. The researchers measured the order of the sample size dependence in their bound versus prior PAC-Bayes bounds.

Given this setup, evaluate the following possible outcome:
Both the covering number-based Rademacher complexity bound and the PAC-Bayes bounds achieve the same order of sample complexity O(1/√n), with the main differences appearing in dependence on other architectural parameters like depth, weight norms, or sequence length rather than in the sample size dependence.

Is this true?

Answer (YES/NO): NO